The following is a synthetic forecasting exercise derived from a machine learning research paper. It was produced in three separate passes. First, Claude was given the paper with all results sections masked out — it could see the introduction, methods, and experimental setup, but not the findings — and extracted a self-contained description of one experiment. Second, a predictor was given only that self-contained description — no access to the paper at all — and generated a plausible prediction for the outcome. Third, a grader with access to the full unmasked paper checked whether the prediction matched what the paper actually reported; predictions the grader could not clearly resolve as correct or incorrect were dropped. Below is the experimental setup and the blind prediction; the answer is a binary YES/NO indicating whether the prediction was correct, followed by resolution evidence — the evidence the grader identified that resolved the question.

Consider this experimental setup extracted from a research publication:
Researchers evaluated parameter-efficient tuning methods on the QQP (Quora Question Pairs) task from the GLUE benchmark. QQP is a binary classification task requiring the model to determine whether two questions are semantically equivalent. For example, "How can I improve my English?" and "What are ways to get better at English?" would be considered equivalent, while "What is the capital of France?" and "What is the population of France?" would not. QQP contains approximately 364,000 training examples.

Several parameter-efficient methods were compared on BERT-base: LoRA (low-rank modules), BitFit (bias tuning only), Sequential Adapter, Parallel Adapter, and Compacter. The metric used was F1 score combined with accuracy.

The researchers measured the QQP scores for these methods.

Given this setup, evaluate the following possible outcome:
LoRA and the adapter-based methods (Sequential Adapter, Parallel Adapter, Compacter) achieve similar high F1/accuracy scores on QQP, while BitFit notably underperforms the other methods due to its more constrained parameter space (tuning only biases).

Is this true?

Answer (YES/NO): NO